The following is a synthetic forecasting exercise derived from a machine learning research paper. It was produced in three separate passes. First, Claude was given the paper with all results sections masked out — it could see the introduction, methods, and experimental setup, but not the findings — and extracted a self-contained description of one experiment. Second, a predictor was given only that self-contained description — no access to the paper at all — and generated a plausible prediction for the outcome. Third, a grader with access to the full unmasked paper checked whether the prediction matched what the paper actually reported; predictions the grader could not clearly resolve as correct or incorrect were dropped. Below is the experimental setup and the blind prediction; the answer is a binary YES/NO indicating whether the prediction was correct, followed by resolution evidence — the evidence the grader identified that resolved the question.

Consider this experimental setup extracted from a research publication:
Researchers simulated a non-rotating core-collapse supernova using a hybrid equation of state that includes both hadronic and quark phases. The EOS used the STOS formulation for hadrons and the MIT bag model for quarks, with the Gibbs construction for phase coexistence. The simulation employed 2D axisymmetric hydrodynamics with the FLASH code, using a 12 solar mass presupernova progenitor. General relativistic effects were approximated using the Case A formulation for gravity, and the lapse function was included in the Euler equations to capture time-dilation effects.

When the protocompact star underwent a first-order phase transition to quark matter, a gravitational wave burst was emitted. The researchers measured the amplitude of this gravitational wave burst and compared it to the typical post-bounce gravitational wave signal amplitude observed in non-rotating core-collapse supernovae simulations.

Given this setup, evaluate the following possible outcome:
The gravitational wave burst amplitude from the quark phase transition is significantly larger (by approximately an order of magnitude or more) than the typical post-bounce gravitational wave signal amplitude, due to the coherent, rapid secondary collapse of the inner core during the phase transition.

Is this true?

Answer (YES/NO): YES